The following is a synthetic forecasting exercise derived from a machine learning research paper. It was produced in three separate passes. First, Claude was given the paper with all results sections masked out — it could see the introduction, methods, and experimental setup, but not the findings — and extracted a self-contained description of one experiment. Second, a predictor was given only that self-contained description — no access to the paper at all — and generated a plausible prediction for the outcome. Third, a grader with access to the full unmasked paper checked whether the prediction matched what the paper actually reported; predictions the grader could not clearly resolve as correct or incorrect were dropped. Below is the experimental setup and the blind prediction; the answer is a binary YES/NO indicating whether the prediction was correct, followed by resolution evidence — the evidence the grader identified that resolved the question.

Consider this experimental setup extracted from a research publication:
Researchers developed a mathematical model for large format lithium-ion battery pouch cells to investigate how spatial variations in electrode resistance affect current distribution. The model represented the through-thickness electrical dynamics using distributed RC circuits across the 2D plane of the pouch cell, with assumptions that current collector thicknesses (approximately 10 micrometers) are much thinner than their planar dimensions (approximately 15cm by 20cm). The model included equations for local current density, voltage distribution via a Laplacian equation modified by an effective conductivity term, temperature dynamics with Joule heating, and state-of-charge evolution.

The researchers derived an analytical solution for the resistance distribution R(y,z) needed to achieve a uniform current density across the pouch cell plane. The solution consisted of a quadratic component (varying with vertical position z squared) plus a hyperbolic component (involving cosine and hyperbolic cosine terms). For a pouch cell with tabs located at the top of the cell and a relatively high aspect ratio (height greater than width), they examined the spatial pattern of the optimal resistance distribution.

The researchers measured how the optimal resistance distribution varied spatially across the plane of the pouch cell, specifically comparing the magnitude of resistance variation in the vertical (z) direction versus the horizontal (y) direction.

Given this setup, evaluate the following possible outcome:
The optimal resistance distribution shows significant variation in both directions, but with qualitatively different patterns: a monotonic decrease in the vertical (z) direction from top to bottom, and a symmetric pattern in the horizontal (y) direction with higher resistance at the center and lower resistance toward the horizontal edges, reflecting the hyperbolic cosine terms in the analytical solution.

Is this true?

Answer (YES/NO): NO